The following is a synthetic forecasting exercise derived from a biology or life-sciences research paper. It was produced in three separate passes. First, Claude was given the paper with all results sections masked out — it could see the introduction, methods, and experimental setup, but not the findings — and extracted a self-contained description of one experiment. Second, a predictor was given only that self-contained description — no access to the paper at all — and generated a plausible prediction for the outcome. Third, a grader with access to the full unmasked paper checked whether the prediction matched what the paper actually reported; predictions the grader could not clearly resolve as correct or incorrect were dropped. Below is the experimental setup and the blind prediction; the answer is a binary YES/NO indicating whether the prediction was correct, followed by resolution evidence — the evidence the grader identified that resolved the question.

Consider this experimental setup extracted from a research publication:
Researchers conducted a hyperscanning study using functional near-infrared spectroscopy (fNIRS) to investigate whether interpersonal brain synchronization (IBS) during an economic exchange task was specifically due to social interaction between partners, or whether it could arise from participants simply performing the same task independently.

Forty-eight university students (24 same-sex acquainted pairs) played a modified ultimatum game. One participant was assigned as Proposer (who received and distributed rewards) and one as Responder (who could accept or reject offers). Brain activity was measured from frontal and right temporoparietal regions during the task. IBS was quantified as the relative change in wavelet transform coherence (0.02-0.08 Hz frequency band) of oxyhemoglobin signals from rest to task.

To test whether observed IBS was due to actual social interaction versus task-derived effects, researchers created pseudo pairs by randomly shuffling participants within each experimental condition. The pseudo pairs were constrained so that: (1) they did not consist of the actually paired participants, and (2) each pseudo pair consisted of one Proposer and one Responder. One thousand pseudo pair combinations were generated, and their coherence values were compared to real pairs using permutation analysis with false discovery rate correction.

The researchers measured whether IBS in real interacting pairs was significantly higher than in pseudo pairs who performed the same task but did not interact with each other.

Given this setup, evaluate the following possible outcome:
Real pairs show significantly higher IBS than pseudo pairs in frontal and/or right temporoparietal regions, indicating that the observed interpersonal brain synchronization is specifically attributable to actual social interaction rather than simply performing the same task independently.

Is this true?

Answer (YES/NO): YES